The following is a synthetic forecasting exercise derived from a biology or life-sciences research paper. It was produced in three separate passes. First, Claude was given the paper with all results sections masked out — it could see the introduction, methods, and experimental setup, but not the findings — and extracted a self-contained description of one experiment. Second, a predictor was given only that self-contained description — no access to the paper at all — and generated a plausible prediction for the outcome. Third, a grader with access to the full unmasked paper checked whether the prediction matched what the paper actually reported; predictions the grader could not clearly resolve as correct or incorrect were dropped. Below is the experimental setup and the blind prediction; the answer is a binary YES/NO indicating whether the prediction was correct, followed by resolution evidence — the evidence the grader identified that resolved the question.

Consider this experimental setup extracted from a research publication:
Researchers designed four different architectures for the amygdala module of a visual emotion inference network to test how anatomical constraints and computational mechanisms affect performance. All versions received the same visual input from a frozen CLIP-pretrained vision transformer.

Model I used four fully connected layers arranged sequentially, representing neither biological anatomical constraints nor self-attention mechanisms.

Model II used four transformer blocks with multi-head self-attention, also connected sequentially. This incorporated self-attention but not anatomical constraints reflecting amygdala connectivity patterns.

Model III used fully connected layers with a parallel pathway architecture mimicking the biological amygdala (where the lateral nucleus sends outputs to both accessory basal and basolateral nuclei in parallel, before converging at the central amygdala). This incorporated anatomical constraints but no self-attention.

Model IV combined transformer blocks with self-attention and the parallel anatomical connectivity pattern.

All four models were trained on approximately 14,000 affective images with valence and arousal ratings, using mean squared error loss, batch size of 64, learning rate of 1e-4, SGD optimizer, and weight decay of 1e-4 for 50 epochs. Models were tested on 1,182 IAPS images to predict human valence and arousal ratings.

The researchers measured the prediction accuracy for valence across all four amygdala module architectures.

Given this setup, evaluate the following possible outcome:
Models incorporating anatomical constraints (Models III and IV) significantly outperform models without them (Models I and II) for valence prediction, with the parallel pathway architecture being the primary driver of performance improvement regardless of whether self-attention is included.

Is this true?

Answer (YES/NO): YES